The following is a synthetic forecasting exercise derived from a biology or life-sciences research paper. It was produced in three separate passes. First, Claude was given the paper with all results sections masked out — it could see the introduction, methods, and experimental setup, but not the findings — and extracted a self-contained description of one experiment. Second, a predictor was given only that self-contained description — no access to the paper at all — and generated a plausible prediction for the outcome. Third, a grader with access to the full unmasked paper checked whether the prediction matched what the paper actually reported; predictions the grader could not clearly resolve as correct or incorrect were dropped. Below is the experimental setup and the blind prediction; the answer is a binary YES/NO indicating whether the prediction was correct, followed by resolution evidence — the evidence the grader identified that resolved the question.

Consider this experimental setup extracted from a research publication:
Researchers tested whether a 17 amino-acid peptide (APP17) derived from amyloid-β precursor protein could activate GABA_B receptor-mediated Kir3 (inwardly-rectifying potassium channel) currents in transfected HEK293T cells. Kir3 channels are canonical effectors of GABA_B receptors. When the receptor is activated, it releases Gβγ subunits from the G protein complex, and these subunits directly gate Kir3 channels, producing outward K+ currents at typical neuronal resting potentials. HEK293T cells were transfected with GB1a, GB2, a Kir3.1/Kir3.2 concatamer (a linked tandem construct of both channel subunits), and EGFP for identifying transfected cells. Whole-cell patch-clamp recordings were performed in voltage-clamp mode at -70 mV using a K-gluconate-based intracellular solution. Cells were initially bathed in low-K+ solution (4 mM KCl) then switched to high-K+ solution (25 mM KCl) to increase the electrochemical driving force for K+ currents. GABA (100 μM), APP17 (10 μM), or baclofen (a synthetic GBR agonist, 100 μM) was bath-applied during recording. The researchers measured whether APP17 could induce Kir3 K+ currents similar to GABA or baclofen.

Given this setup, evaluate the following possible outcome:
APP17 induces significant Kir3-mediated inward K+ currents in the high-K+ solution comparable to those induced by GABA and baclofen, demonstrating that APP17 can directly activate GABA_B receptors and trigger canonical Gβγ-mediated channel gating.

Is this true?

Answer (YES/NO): NO